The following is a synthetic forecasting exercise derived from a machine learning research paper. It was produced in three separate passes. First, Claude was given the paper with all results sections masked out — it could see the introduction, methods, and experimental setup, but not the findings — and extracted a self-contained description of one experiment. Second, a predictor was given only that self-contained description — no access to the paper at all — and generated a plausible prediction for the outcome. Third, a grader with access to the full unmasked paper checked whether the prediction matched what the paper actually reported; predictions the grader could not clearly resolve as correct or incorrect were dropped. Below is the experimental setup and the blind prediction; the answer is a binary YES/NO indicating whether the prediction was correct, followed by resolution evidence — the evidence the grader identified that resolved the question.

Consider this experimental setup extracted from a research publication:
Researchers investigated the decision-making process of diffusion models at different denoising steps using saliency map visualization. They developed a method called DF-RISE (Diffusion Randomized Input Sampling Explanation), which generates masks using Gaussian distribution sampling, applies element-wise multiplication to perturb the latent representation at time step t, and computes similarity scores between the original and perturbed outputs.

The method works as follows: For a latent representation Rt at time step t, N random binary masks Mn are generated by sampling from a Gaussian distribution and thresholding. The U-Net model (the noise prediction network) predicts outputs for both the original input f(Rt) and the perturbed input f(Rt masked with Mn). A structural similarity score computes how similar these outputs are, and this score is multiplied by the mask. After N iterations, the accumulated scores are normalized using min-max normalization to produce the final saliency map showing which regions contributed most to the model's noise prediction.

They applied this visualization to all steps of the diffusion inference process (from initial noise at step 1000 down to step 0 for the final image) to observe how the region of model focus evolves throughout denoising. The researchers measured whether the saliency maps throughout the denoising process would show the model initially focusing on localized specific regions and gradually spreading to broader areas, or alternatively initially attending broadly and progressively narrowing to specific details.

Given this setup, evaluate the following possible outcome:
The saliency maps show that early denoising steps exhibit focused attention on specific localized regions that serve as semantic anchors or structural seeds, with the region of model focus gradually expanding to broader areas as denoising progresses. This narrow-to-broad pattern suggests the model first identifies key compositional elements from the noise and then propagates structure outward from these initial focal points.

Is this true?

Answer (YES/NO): YES